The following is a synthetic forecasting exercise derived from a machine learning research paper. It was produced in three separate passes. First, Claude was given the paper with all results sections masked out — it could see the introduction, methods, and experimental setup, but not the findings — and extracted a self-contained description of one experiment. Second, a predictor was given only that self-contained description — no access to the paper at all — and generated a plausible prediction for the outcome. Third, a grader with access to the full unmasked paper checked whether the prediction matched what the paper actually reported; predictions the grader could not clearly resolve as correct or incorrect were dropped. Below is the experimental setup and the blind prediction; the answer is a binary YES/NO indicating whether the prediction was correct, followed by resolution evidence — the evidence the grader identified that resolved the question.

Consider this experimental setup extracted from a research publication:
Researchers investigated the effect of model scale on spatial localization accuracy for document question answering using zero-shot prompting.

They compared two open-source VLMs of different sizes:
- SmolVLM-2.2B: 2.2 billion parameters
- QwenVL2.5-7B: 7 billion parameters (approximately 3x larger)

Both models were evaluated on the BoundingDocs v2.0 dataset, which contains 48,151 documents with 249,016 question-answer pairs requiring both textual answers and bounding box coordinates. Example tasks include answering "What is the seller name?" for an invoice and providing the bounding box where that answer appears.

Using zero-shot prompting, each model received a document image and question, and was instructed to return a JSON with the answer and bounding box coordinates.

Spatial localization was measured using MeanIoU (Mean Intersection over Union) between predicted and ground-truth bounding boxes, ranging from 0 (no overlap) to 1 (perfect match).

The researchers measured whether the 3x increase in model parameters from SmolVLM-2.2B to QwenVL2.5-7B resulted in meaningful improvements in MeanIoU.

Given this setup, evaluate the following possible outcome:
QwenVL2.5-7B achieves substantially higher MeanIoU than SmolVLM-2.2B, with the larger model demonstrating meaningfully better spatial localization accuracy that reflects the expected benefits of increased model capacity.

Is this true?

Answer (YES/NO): NO